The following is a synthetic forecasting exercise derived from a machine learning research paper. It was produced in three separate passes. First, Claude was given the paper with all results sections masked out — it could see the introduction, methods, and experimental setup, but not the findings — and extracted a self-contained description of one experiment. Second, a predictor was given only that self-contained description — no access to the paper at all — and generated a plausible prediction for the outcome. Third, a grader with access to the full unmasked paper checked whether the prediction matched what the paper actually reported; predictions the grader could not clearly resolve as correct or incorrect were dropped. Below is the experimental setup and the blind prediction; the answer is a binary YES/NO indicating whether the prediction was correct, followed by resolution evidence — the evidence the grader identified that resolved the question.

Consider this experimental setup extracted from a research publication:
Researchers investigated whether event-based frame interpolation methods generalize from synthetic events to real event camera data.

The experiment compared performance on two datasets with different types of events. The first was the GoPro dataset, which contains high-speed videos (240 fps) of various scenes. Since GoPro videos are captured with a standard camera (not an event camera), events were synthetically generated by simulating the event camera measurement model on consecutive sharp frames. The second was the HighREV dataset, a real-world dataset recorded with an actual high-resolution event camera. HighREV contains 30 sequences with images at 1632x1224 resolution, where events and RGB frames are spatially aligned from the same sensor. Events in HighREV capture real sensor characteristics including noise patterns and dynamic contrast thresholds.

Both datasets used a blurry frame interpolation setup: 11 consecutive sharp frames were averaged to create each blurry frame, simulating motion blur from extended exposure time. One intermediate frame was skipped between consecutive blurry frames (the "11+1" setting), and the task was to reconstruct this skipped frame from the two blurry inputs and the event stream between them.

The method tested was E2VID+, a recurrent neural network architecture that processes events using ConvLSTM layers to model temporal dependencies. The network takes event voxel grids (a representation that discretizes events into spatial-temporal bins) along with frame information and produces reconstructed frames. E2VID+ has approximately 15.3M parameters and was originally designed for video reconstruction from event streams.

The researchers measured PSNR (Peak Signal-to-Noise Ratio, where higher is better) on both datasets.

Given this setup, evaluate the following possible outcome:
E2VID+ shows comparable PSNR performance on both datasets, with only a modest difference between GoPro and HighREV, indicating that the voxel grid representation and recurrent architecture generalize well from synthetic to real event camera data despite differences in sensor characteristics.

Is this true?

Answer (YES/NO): NO